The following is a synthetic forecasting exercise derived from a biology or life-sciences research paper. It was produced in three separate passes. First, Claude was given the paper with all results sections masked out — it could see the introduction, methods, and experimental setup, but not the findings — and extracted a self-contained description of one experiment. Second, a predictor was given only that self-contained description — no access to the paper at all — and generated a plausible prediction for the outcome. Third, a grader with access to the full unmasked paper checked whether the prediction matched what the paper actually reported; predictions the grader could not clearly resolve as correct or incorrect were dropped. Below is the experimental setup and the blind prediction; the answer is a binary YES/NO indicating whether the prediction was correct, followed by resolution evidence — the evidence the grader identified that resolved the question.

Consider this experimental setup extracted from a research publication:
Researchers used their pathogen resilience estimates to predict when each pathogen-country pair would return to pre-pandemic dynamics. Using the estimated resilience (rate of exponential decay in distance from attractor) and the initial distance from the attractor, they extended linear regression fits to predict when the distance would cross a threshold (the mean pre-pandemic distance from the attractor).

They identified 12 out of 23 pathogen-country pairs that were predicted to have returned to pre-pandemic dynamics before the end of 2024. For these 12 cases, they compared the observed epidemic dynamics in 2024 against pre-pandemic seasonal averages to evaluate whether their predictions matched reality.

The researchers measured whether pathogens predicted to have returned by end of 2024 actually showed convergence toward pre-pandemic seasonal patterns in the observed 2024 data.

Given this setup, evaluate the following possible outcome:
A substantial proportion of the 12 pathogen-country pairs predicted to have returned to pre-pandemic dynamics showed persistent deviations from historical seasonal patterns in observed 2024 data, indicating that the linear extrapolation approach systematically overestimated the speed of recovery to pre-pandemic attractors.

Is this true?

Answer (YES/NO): NO